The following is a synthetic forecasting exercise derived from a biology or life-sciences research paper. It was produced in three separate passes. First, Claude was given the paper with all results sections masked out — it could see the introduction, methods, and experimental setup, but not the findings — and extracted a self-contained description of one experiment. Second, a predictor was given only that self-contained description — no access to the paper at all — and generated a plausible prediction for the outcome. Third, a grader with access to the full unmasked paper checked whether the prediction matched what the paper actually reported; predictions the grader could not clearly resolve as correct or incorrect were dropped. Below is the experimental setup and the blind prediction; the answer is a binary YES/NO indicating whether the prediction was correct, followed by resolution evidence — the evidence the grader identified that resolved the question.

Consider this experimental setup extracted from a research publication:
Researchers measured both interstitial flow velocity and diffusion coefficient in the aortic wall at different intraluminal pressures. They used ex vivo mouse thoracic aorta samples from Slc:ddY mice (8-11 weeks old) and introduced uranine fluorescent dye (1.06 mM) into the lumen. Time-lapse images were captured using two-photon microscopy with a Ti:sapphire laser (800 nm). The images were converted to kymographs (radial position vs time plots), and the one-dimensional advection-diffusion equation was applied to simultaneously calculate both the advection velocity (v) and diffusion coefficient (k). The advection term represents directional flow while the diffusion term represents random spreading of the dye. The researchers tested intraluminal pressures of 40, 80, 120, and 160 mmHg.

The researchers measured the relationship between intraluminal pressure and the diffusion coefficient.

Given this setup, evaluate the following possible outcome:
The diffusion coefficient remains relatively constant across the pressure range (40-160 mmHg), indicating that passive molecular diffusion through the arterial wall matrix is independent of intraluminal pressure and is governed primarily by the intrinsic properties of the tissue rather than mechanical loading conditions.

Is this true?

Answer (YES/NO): NO